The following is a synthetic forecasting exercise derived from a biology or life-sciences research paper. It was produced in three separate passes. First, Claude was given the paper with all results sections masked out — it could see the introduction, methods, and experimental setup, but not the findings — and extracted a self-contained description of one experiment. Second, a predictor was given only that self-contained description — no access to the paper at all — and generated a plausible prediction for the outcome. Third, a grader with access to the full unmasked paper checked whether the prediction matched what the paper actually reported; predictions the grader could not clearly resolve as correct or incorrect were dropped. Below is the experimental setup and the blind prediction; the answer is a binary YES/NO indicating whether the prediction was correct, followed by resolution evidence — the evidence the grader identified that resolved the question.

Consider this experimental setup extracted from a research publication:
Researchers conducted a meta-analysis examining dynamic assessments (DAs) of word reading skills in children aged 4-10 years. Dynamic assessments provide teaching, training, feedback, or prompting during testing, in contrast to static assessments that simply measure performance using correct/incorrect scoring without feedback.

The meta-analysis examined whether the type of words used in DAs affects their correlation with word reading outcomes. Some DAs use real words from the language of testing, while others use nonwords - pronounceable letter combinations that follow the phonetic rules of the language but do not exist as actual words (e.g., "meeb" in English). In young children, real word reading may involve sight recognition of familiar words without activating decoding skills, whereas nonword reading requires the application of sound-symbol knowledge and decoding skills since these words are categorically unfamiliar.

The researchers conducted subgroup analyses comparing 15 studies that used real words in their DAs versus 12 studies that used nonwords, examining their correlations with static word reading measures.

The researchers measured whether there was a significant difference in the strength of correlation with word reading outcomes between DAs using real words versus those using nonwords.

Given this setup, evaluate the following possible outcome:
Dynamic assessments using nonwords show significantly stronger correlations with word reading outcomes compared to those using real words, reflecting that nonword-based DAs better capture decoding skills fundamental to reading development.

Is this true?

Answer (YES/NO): YES